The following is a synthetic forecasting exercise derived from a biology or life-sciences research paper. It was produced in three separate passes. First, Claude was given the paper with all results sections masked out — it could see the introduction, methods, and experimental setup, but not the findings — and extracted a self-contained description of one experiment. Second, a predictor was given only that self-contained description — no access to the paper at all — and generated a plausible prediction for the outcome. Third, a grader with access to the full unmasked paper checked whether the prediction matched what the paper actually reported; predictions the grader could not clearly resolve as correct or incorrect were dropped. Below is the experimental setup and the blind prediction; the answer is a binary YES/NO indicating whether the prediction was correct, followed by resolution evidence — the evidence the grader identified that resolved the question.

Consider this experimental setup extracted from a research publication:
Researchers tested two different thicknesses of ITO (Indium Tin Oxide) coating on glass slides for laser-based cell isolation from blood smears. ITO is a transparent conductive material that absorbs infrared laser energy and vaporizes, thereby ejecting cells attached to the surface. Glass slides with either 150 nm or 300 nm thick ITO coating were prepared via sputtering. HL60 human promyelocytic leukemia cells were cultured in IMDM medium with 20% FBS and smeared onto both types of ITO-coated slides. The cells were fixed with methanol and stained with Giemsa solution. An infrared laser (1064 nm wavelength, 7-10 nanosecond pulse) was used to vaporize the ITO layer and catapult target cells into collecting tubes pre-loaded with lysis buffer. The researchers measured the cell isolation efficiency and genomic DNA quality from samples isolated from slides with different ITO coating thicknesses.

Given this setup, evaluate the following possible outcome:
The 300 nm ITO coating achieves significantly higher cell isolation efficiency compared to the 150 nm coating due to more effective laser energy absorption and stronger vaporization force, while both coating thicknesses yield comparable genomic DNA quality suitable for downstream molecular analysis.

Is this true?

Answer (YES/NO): NO